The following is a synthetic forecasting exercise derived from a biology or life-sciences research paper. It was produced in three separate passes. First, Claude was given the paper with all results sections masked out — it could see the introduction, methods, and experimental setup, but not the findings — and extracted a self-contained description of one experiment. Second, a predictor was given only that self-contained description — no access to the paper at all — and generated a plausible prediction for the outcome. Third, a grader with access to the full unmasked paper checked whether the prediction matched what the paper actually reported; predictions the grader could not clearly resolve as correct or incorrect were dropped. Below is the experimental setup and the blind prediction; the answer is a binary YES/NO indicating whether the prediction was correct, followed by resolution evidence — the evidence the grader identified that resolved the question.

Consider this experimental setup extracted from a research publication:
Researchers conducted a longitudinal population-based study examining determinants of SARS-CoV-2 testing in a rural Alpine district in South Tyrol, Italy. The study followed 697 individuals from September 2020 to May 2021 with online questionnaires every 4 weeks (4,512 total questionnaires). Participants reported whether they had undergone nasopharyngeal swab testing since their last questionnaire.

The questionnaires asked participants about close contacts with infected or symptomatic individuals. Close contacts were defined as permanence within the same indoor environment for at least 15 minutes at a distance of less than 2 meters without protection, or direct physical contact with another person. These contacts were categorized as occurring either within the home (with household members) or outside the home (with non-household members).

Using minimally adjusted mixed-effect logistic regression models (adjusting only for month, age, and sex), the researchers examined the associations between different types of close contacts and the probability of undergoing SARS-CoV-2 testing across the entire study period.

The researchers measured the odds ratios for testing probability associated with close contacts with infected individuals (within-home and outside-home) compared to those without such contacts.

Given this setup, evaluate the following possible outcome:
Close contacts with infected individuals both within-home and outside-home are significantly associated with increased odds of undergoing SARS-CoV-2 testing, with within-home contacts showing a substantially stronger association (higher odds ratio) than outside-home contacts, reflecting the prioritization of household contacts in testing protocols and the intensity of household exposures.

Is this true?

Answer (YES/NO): YES